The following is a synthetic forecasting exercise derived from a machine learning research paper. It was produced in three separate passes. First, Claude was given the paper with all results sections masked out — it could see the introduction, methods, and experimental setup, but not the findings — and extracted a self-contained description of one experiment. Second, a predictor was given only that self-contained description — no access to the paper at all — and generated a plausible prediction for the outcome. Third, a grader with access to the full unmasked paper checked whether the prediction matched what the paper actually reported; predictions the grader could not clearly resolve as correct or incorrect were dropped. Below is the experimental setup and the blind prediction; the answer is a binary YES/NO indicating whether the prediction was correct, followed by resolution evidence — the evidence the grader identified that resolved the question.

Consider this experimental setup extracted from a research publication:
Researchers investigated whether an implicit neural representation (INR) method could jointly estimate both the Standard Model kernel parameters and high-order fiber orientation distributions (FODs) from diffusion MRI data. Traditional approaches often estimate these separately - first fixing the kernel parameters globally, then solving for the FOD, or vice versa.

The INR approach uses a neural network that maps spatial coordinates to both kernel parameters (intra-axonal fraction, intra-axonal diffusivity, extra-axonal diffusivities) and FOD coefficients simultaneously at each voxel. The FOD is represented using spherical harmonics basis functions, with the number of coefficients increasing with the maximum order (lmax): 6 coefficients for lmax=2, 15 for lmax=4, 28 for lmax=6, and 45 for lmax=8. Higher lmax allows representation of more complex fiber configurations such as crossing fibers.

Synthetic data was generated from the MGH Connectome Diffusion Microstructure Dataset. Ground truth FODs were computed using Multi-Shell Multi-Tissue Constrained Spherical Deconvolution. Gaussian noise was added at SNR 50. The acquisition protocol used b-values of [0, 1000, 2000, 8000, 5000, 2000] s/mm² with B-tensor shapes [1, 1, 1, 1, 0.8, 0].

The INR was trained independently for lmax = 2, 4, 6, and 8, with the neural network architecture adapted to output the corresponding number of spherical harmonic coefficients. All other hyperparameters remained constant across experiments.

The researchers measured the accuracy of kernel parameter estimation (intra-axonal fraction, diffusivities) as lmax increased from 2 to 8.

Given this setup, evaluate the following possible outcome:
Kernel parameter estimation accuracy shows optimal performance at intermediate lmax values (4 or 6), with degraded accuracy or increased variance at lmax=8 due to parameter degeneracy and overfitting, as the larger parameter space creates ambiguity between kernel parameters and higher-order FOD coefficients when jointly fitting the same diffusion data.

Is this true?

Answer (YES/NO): NO